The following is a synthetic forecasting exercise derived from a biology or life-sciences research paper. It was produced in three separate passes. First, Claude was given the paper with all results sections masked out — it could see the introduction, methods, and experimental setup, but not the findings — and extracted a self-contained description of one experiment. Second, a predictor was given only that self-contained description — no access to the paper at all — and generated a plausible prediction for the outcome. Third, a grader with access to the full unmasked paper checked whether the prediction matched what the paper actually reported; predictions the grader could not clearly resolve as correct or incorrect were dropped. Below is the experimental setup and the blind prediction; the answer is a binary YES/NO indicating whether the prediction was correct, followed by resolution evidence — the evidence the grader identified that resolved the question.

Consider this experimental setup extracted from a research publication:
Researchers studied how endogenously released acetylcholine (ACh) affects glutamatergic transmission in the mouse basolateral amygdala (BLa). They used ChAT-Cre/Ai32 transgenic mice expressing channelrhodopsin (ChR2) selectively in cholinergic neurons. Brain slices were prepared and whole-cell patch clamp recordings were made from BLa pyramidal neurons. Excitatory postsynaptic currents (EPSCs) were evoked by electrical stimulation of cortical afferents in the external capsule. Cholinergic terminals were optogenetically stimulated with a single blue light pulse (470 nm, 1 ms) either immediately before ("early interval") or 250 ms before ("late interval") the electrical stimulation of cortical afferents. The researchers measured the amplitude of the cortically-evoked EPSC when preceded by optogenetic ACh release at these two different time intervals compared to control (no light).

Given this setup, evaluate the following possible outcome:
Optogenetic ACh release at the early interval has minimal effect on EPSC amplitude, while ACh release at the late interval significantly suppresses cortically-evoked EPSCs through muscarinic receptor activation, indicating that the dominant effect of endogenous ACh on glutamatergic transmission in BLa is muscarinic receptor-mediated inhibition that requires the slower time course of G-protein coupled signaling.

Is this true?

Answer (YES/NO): NO